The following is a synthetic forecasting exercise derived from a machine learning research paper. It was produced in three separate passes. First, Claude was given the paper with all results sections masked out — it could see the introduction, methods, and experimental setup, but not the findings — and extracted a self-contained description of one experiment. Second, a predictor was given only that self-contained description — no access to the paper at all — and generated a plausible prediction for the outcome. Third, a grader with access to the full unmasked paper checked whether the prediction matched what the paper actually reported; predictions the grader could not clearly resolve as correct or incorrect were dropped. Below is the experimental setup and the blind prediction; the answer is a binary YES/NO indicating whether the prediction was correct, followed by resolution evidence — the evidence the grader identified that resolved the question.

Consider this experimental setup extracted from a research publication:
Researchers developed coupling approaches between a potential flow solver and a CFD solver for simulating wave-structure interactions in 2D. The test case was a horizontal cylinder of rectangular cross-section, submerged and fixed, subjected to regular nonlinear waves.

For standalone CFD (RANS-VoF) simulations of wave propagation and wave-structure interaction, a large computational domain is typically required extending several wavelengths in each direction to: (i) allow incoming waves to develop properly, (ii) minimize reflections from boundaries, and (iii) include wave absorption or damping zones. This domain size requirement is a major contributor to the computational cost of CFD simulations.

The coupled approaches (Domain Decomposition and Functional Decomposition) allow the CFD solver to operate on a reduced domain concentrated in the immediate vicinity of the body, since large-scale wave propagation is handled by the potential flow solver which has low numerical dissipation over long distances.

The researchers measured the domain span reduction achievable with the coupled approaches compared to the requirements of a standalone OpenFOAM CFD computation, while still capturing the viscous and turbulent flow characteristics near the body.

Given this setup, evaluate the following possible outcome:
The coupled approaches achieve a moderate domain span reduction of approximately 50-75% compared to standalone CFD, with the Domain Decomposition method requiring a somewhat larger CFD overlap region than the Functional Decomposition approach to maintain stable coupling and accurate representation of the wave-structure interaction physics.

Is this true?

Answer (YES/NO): NO